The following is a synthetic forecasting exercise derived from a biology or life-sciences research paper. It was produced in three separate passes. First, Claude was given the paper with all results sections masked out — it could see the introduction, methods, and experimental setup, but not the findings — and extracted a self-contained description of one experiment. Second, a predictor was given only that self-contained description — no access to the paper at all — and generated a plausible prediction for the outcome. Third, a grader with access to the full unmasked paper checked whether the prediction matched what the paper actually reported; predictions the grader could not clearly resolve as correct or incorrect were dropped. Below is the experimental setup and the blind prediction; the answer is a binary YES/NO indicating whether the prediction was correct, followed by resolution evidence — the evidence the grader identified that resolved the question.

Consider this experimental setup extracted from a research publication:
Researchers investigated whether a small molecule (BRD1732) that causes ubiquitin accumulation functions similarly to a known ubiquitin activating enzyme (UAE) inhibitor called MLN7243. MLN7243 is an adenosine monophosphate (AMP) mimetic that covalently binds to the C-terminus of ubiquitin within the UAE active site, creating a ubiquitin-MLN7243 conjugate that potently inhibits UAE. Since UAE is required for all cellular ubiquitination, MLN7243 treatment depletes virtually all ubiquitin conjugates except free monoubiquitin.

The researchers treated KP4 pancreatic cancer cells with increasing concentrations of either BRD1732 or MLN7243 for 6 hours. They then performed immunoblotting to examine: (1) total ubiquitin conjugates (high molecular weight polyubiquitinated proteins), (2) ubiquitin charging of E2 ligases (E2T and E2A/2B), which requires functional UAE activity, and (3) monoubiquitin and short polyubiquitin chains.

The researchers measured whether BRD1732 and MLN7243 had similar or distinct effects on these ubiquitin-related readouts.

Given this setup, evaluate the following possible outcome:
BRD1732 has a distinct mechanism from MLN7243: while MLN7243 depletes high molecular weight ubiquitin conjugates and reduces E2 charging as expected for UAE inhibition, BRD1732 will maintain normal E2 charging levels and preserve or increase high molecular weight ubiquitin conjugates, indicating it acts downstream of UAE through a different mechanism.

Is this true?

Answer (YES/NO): NO